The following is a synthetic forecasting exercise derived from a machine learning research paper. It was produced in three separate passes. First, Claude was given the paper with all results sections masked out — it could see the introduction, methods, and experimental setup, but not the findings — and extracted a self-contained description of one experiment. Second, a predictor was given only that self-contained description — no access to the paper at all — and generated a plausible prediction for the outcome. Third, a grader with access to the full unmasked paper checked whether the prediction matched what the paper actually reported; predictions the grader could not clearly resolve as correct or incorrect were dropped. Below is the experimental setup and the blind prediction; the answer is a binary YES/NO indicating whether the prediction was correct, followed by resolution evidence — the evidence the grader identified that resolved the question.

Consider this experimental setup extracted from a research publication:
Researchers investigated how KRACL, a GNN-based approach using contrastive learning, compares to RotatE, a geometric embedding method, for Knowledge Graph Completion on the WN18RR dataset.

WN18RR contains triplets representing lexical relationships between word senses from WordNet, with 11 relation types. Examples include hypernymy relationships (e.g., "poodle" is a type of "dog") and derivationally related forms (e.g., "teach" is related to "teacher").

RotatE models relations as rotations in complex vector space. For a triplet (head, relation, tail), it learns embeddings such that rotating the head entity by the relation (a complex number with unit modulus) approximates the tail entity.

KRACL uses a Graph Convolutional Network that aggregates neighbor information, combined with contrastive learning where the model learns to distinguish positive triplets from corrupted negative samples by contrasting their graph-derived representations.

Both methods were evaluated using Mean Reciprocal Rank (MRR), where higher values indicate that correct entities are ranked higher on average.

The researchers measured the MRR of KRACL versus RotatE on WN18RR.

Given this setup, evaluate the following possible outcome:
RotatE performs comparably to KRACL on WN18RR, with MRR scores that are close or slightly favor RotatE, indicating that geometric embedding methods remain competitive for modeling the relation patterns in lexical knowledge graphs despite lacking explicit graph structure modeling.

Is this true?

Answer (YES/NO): NO